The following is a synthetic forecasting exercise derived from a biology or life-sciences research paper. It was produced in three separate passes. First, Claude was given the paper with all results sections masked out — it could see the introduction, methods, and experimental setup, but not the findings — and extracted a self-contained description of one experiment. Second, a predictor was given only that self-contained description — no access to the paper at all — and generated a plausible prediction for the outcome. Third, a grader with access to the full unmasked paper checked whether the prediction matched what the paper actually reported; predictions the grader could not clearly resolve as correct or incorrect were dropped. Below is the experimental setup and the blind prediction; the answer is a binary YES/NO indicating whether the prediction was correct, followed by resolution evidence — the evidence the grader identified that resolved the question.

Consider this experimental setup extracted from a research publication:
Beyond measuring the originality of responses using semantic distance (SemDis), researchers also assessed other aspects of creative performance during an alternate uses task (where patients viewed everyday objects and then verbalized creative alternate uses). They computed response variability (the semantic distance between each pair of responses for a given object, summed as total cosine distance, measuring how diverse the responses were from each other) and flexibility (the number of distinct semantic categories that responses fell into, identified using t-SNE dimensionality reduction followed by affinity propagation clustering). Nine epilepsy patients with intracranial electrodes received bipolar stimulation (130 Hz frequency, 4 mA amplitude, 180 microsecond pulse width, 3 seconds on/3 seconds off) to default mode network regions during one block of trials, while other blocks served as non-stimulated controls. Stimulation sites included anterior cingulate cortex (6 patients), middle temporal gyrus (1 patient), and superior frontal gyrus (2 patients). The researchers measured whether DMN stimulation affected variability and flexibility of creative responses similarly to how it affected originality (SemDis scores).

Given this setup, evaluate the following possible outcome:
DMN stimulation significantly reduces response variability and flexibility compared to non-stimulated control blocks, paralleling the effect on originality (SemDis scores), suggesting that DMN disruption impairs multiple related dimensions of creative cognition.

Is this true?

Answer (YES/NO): NO